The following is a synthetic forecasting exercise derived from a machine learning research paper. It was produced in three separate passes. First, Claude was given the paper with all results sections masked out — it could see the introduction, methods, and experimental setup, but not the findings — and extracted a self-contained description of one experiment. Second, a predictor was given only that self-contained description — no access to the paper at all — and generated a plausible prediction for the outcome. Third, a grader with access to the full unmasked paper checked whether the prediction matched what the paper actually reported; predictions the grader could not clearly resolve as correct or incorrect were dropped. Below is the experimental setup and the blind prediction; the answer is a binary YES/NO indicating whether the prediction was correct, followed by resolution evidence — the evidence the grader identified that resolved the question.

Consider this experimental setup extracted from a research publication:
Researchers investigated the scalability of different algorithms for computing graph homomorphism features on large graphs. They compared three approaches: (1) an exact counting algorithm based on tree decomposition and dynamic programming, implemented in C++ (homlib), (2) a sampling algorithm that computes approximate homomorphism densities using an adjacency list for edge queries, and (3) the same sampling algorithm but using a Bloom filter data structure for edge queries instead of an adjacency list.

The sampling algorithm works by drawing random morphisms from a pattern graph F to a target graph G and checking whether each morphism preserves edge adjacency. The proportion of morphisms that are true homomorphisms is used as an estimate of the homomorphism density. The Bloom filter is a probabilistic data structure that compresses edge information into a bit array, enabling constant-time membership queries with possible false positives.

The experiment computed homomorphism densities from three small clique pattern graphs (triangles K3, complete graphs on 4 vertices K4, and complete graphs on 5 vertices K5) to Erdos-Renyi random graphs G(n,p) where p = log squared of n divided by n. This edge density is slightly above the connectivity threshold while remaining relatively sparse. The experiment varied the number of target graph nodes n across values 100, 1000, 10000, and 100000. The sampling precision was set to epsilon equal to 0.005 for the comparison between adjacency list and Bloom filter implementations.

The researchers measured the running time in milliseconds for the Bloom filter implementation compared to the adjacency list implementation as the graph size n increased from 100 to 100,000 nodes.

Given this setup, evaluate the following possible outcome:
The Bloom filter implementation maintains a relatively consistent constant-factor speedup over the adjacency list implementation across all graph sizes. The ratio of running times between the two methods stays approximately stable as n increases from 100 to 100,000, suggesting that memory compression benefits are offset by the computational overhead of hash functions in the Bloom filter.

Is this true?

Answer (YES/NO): NO